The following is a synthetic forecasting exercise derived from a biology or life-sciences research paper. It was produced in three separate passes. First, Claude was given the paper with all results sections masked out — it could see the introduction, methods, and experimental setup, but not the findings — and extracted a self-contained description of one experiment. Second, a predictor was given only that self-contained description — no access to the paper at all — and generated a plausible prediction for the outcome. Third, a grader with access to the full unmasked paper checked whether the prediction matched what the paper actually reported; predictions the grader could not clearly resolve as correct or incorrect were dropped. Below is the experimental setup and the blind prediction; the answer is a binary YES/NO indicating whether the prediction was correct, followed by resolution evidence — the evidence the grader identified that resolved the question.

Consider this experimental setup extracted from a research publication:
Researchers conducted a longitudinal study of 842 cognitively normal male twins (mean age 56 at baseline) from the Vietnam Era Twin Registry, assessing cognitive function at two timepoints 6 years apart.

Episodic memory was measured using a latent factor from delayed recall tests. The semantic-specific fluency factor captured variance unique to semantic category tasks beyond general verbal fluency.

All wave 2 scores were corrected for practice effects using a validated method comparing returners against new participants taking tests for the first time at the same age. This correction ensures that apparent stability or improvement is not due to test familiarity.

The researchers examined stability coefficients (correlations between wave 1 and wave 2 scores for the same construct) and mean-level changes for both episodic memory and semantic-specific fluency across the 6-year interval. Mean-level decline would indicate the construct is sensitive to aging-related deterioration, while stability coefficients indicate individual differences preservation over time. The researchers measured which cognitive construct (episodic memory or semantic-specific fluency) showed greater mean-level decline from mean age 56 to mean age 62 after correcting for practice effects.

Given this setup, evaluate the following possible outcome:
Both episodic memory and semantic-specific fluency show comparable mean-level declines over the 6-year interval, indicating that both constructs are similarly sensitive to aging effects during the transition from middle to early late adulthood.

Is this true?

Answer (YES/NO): NO